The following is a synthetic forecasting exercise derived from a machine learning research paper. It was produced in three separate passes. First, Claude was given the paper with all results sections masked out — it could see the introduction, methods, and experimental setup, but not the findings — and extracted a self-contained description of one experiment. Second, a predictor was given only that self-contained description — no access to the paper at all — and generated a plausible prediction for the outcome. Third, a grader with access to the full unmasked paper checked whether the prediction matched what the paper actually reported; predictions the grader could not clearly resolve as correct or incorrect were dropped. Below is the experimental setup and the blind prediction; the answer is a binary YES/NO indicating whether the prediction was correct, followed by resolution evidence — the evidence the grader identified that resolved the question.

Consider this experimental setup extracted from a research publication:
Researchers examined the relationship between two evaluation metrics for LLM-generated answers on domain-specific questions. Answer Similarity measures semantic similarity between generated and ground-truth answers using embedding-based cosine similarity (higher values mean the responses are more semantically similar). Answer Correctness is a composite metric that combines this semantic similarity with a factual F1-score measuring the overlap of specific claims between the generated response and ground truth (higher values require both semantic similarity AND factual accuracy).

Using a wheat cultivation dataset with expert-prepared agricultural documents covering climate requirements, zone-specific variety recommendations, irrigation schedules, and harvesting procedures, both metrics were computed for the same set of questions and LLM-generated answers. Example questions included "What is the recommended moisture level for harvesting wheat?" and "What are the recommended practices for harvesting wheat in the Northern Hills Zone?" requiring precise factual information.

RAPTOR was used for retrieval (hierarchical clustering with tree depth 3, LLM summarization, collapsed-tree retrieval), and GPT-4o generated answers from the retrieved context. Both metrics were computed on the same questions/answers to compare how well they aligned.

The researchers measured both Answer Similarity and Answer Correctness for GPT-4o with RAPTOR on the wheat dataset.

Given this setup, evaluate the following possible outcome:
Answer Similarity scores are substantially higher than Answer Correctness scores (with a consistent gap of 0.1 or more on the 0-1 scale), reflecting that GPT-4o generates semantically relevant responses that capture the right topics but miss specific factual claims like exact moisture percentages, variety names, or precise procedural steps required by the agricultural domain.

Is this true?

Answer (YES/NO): YES